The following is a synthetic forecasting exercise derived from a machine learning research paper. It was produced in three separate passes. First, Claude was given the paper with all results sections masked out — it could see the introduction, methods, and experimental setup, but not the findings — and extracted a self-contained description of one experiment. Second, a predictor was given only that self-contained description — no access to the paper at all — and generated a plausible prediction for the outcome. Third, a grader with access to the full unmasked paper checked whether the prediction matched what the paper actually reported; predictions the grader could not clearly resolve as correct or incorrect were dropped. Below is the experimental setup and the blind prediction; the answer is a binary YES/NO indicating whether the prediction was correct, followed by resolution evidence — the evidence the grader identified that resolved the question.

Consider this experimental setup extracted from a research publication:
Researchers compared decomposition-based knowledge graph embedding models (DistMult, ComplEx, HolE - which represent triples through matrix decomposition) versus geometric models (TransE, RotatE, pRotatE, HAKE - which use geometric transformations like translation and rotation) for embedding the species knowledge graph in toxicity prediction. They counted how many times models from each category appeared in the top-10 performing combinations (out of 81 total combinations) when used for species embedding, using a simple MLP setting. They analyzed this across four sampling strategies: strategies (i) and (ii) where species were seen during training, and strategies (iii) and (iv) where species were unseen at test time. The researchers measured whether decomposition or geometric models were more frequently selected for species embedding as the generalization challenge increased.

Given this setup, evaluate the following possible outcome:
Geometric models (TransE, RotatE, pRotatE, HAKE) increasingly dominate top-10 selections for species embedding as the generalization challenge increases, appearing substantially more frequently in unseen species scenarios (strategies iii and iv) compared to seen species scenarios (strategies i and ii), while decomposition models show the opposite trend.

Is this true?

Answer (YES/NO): NO